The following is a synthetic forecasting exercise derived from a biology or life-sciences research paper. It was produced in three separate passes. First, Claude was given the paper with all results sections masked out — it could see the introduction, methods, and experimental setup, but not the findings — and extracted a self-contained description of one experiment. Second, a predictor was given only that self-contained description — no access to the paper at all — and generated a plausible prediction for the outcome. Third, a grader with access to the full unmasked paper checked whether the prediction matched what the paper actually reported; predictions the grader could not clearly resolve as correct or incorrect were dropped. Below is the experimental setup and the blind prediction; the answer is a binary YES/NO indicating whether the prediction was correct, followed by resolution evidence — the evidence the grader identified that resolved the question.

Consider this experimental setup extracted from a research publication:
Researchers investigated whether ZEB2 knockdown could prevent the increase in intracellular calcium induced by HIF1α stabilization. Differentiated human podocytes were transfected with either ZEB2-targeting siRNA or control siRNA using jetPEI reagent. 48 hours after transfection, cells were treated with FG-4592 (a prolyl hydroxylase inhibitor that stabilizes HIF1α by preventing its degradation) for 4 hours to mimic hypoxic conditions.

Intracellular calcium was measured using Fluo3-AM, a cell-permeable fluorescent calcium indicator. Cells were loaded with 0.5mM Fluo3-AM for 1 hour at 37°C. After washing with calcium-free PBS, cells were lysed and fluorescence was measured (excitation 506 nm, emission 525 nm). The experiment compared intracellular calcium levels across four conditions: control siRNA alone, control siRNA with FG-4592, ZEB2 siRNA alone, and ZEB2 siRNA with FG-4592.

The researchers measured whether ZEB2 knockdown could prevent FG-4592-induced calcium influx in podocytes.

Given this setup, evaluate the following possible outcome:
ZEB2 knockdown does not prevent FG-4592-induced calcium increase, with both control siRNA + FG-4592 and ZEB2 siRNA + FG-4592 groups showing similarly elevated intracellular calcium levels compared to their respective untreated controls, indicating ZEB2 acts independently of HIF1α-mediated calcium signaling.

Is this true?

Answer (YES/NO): NO